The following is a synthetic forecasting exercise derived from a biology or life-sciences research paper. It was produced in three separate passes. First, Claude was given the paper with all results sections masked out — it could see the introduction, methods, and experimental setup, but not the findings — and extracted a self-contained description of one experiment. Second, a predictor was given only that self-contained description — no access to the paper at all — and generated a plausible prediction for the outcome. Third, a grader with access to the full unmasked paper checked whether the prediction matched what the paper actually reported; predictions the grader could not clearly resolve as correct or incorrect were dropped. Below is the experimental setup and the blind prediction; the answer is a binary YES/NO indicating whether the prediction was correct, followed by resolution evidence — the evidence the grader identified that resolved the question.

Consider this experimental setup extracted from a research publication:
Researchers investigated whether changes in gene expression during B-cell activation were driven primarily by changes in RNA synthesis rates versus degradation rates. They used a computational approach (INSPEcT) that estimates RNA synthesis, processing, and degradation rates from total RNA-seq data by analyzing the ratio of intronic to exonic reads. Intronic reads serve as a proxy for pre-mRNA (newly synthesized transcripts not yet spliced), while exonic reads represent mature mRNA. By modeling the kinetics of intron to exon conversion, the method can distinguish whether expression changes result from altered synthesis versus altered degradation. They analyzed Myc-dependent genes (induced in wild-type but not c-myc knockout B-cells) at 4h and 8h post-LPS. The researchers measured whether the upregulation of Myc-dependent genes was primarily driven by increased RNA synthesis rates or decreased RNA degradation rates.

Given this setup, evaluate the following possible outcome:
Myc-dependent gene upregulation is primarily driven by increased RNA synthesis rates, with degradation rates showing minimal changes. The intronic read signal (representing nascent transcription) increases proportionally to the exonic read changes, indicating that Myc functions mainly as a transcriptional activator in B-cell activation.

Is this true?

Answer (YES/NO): YES